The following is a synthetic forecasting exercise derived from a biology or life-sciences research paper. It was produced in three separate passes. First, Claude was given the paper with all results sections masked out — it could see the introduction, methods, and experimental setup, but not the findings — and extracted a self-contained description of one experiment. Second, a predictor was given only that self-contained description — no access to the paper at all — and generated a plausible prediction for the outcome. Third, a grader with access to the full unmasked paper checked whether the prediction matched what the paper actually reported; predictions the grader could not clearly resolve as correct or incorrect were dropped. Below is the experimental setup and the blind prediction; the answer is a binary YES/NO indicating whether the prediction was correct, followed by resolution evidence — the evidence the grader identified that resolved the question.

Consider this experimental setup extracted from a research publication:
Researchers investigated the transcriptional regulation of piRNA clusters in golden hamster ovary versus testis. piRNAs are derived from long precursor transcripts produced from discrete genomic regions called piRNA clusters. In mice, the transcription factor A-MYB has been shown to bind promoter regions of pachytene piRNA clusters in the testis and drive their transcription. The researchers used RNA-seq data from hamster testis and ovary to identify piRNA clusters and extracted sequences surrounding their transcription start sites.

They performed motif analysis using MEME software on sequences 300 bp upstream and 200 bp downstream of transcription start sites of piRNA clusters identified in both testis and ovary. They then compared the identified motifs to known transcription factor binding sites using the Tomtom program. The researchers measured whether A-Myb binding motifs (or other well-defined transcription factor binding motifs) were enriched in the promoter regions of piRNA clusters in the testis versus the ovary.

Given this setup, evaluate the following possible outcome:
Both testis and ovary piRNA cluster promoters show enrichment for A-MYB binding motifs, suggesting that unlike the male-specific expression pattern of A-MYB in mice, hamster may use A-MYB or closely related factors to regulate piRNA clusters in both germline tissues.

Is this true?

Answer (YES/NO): NO